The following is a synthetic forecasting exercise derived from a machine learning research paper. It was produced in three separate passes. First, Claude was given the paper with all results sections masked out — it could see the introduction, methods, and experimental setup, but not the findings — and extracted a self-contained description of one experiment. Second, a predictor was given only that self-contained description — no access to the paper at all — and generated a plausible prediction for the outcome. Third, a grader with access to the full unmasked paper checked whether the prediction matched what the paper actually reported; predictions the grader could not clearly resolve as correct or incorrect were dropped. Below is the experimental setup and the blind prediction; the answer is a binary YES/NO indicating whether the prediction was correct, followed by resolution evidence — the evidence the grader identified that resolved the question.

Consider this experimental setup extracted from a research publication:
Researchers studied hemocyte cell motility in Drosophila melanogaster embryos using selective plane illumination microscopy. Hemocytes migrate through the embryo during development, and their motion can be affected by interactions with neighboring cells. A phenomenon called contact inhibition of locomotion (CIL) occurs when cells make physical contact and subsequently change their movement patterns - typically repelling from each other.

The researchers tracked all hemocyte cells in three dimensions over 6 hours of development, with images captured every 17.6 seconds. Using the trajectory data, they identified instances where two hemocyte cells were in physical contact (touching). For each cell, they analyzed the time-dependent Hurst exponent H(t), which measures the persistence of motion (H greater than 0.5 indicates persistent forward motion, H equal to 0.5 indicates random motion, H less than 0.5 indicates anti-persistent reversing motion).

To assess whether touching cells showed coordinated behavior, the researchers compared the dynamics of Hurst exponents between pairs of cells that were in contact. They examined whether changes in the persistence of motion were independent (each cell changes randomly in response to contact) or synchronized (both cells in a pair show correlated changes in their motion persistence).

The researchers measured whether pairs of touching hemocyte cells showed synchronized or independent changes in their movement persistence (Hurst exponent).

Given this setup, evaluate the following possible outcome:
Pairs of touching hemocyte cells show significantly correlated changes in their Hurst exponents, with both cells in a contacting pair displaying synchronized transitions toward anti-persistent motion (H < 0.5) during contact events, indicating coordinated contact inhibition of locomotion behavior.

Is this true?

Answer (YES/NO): NO